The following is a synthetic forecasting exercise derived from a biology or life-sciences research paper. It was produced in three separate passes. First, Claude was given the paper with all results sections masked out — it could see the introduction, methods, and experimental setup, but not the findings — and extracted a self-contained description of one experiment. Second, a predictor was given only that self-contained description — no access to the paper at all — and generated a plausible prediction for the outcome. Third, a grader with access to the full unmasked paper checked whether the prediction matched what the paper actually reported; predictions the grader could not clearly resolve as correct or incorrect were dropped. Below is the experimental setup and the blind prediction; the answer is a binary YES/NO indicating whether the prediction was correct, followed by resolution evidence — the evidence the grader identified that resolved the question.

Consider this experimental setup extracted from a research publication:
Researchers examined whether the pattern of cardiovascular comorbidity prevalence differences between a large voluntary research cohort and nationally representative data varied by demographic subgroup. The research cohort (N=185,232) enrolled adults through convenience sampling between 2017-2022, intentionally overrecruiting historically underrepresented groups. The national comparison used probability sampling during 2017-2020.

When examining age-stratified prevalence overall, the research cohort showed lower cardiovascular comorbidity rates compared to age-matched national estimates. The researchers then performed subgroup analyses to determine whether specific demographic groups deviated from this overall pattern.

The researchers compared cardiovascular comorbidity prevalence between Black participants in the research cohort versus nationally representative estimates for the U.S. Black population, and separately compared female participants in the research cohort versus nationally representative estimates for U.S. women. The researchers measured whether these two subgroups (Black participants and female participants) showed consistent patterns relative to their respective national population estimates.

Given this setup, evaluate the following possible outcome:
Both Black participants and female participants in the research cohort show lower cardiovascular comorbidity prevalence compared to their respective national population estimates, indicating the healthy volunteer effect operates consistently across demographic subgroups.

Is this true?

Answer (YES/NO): NO